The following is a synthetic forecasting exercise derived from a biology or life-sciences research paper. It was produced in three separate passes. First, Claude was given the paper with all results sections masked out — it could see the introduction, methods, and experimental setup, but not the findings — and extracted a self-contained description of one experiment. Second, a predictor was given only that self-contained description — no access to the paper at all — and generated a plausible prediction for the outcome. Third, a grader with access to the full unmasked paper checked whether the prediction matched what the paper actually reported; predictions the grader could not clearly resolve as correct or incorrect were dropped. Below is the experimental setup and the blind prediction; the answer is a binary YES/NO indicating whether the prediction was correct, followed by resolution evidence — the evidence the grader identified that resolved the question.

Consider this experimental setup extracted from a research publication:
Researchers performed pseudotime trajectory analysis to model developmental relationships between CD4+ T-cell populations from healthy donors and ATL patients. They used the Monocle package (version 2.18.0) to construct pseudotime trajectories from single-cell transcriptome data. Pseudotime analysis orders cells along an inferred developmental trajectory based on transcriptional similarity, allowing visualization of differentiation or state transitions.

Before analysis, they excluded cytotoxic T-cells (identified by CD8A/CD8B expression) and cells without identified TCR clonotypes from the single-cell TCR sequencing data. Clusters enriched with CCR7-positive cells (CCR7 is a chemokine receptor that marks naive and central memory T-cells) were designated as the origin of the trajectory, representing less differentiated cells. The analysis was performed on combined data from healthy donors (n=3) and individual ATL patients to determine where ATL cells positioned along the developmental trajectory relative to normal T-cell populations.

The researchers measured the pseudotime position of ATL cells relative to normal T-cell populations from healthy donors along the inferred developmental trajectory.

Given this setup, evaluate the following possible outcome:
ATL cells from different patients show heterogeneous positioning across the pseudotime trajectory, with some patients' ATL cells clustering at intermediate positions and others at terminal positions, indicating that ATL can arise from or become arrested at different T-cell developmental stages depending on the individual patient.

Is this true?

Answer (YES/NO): NO